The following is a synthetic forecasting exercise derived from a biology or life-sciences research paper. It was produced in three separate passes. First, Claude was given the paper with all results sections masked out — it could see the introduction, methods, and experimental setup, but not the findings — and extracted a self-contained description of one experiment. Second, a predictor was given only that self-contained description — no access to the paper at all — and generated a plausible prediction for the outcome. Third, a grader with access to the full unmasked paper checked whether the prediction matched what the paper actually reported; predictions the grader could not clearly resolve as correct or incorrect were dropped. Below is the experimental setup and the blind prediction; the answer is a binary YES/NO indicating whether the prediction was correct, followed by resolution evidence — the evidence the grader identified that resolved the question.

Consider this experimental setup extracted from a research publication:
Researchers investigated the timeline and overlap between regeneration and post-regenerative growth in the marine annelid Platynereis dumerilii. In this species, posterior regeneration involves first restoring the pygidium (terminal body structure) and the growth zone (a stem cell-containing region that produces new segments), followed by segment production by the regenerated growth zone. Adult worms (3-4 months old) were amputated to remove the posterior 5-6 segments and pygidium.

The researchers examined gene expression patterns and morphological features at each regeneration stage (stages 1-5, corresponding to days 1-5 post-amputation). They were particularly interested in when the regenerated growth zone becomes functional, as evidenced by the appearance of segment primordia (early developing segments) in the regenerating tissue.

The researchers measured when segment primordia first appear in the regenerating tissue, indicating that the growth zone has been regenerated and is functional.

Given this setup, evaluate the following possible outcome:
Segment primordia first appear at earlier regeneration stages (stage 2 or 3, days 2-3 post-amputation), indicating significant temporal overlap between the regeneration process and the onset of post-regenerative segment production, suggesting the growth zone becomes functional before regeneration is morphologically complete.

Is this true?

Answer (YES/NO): YES